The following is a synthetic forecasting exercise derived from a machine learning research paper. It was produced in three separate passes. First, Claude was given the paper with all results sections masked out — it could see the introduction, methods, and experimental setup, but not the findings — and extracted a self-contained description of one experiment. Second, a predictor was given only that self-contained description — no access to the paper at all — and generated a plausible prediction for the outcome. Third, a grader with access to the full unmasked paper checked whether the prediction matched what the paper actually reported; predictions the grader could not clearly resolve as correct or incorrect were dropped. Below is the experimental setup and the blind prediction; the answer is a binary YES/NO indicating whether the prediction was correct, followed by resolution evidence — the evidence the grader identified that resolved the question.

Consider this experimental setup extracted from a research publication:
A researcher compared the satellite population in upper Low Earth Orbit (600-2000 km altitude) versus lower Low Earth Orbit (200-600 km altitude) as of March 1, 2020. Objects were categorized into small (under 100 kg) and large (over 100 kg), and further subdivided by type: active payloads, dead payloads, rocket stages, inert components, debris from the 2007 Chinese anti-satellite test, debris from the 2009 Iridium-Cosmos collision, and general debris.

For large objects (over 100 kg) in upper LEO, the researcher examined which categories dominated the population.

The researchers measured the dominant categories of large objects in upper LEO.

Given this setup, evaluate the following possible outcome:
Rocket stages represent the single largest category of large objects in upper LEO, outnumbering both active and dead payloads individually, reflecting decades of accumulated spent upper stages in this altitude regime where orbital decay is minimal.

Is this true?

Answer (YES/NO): NO